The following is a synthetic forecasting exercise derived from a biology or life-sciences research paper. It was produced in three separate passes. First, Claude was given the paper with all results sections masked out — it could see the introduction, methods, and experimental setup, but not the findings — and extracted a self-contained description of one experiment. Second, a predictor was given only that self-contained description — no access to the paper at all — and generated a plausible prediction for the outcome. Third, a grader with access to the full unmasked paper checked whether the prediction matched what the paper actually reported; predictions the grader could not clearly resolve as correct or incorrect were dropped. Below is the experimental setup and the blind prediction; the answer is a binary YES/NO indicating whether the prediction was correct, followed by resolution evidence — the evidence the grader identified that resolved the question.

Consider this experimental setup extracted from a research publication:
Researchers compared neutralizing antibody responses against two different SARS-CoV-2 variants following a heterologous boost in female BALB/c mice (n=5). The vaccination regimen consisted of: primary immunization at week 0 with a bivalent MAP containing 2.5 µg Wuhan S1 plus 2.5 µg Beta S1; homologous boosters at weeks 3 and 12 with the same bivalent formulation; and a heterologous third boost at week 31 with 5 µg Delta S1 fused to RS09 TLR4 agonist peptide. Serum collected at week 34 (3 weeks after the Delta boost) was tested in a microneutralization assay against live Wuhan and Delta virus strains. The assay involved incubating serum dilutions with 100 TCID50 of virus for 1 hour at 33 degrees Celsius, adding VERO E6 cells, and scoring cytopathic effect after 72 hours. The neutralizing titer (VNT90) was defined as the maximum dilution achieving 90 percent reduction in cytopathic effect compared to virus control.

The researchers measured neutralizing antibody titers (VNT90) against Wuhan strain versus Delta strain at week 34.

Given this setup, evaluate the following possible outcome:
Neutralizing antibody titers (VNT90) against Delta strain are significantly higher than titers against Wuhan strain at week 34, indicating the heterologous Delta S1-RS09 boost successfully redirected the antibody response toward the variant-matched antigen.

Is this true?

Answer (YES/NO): NO